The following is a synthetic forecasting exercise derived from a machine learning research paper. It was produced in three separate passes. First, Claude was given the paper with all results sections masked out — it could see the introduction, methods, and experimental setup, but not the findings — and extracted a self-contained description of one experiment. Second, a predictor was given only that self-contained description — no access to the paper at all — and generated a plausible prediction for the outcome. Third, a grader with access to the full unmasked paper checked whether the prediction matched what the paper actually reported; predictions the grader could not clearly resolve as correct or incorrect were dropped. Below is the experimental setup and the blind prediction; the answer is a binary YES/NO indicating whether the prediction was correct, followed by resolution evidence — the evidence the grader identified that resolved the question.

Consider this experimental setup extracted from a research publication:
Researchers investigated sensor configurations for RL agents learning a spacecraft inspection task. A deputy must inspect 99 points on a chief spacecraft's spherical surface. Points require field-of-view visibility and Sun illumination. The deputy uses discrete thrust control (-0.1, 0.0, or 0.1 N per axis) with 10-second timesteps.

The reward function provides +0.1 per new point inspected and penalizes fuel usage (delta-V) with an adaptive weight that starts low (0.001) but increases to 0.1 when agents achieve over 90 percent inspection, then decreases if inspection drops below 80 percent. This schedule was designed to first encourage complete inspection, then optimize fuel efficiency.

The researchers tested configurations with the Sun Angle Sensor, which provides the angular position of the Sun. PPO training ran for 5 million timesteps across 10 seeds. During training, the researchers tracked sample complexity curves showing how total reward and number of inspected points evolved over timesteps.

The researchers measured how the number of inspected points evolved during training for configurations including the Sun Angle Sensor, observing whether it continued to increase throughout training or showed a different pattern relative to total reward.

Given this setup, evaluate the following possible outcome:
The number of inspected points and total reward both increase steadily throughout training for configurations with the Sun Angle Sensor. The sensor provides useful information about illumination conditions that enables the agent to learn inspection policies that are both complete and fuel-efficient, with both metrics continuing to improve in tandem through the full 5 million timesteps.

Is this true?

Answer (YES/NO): NO